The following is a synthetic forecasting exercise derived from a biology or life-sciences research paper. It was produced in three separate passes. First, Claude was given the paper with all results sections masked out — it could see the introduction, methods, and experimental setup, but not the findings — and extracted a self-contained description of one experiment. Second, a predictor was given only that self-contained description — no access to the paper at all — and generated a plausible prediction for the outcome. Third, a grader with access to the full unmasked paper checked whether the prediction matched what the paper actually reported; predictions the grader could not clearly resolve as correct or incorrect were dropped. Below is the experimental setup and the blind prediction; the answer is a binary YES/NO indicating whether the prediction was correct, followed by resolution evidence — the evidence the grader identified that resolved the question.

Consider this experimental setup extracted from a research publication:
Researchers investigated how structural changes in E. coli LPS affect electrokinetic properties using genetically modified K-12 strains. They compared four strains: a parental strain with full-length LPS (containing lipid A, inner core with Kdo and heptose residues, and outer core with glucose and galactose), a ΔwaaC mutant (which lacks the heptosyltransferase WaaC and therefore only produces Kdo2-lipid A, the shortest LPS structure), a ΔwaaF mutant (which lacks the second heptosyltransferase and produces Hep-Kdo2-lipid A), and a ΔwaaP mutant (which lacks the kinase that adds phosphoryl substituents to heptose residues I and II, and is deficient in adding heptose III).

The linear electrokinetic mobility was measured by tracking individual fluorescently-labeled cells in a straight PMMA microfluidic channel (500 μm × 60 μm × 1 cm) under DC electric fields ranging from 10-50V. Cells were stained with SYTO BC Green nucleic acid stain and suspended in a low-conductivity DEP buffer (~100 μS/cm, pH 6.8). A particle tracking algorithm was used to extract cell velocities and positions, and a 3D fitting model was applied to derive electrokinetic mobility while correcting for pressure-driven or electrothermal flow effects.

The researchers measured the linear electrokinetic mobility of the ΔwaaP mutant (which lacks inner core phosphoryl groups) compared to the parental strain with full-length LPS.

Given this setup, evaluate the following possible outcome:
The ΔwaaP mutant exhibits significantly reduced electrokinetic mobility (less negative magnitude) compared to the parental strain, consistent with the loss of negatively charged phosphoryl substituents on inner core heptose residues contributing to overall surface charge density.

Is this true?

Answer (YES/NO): NO